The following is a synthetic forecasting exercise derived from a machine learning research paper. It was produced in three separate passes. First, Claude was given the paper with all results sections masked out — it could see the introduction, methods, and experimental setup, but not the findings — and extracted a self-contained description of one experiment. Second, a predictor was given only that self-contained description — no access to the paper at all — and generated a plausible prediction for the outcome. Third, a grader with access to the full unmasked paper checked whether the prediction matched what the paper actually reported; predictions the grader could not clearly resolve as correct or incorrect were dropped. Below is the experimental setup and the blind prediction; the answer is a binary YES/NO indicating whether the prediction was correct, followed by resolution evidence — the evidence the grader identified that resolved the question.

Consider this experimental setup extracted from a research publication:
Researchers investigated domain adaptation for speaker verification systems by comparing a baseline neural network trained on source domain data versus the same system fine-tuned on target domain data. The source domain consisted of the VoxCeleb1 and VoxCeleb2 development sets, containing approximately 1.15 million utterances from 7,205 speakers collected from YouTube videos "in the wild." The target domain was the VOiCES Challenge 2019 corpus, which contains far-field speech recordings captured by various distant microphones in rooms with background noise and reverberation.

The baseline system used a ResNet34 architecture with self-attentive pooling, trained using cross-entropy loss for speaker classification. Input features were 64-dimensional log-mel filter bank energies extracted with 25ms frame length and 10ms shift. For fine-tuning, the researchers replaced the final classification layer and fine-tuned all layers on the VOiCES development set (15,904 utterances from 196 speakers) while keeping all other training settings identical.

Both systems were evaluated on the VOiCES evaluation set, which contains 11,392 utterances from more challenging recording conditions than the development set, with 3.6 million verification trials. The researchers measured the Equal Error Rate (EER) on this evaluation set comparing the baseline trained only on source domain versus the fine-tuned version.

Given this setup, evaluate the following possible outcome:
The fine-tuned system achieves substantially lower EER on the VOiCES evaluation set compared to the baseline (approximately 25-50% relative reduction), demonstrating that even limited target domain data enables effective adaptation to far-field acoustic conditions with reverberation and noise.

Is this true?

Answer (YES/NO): NO